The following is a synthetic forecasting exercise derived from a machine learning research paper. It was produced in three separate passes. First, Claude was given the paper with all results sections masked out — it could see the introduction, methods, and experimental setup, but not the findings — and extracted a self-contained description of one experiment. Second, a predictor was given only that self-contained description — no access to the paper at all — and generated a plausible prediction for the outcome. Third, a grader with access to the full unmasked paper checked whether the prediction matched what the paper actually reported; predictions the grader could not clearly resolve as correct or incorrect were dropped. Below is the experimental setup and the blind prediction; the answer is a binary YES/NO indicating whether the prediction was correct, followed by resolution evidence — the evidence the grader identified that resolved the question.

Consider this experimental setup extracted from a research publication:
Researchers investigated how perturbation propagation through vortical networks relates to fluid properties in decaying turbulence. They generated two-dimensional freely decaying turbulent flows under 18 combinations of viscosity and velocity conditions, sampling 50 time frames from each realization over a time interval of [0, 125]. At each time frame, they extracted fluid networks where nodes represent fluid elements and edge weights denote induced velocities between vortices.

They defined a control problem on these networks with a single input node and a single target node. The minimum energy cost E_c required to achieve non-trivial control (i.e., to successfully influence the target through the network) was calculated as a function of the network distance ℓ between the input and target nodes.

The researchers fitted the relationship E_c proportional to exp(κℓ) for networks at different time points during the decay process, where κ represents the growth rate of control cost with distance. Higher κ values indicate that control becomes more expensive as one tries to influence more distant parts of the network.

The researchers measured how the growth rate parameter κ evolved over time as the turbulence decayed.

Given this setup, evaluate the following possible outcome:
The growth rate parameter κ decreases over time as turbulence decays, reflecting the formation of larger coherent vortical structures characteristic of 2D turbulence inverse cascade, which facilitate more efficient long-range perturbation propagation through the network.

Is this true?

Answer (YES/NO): YES